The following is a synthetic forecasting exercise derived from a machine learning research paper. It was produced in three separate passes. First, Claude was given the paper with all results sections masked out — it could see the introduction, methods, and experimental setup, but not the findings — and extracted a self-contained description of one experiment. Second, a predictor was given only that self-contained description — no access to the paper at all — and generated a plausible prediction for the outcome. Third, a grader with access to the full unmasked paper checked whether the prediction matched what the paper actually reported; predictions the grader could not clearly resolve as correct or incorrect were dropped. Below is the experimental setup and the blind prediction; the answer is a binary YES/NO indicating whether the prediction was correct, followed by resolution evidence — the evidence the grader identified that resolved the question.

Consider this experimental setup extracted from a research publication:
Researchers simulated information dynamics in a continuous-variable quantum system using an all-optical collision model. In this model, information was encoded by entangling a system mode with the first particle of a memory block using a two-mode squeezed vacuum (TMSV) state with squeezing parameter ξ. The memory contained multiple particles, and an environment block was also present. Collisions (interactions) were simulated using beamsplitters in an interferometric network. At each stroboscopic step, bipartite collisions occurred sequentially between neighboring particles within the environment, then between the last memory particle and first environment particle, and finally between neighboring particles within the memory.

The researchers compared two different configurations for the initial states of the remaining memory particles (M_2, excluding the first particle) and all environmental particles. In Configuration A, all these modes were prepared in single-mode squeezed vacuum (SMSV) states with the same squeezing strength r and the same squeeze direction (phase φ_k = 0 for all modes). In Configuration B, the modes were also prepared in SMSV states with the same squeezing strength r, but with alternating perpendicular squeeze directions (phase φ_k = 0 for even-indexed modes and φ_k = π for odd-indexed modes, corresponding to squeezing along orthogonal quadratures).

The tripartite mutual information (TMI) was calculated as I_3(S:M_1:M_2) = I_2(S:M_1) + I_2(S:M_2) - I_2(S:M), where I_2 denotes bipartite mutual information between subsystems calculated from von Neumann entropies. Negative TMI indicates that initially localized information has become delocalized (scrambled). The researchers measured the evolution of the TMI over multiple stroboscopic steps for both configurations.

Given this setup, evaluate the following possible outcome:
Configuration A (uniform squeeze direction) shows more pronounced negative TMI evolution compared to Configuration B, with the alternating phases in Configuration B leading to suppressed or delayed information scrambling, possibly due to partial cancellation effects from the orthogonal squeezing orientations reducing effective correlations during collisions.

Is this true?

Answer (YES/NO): NO